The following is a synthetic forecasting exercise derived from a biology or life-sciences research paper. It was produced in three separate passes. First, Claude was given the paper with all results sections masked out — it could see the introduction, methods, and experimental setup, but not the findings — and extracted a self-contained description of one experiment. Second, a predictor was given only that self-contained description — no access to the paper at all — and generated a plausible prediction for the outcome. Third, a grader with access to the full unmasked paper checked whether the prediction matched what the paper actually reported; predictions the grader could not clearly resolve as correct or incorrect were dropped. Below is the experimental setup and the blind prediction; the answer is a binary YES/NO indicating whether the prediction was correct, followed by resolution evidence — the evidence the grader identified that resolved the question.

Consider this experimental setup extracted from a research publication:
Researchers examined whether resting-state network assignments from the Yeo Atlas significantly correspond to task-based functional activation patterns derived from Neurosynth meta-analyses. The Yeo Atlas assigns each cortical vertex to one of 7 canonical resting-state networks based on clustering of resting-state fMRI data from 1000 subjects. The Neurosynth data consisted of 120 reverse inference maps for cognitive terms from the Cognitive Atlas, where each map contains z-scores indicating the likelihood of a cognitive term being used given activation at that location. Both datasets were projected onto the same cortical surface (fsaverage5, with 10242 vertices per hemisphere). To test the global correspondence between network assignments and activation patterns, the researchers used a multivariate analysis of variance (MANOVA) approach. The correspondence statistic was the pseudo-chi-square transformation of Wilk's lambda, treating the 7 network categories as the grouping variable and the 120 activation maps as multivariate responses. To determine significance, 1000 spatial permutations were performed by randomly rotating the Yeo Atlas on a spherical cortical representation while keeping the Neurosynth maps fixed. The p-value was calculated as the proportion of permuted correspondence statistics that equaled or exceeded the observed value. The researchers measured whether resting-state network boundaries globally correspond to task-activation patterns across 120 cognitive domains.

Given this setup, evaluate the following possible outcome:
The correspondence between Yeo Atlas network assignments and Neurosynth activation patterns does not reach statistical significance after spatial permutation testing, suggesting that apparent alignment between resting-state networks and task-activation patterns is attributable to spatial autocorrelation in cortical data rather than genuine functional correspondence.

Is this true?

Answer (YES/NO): NO